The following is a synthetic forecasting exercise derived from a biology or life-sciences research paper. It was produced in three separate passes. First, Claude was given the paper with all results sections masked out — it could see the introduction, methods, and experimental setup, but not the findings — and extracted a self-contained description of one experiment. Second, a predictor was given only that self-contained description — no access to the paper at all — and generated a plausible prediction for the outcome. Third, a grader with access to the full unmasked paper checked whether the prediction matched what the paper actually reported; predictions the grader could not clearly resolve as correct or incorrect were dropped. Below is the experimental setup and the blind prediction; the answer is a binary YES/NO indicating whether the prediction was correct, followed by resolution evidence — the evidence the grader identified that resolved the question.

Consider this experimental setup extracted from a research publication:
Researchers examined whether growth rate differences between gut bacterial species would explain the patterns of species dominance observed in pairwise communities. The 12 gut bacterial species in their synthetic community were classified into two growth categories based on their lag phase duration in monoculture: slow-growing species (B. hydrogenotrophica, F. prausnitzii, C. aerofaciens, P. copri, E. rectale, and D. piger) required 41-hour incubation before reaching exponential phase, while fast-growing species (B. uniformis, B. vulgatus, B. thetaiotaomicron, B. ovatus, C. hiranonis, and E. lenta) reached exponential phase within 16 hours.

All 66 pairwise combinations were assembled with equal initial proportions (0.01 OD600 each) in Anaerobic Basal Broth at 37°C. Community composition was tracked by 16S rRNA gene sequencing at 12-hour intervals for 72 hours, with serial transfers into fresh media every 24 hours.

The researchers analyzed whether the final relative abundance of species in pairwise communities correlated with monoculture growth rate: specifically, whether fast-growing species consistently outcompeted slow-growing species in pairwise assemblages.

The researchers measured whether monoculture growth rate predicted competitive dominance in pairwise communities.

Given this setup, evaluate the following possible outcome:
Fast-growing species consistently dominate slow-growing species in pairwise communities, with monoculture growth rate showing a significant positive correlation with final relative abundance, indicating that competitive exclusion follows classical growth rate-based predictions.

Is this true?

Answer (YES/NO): NO